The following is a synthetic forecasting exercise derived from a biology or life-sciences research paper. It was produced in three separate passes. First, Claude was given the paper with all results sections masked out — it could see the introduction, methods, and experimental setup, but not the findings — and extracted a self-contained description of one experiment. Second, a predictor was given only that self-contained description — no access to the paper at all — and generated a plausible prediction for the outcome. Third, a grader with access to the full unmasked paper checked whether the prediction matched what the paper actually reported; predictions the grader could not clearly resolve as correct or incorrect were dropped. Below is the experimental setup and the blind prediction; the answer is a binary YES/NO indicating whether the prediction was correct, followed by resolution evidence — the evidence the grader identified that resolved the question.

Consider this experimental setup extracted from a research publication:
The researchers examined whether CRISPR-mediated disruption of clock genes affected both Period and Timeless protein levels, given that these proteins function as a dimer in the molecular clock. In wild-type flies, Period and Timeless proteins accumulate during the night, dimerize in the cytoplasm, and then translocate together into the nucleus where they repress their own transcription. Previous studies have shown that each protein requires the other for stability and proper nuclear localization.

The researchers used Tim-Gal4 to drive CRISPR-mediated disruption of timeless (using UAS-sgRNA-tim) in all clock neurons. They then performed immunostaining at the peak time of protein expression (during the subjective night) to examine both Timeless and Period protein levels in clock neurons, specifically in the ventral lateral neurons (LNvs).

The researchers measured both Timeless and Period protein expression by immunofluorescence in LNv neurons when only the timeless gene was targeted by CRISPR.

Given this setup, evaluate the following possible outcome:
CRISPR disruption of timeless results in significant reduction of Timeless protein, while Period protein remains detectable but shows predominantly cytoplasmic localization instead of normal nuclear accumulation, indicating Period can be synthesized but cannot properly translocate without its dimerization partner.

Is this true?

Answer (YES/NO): NO